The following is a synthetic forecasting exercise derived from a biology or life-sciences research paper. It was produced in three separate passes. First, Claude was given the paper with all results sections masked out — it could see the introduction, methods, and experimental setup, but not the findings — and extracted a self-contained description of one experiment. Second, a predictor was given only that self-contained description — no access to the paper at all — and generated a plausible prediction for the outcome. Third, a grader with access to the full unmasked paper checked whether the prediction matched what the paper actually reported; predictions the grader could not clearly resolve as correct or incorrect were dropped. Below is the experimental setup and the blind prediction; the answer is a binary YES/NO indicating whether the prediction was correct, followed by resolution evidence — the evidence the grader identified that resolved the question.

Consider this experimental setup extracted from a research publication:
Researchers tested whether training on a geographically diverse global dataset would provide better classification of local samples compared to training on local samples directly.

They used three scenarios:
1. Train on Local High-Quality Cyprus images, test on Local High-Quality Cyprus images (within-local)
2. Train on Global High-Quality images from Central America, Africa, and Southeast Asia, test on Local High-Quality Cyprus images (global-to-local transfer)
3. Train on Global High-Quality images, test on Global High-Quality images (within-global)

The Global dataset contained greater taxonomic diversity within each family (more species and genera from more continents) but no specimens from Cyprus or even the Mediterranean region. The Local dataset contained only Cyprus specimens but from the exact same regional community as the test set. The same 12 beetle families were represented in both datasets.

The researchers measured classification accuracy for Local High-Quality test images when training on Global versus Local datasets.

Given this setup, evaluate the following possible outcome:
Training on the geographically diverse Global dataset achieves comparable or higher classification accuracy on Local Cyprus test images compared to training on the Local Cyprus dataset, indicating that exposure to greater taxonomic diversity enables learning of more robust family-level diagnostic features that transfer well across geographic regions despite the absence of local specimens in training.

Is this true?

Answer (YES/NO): NO